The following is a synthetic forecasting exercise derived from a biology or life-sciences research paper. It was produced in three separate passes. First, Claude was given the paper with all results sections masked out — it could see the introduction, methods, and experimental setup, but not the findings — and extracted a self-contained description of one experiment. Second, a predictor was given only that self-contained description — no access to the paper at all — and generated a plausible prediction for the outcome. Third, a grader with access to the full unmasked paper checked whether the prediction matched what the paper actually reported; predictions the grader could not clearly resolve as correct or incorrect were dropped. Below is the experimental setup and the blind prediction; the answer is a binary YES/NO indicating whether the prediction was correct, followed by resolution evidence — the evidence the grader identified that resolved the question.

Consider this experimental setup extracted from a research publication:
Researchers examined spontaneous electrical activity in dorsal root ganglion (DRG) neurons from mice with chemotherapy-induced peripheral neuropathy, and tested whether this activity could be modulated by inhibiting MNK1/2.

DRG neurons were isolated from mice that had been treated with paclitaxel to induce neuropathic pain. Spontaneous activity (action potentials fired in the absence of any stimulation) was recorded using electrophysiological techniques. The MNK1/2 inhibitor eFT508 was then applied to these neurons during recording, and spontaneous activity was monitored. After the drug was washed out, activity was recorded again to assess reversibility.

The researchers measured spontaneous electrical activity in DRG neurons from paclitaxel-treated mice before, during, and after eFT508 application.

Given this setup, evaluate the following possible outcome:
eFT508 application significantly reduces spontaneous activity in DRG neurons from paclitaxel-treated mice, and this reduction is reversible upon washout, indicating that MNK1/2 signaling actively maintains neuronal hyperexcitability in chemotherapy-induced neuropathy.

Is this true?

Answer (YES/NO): YES